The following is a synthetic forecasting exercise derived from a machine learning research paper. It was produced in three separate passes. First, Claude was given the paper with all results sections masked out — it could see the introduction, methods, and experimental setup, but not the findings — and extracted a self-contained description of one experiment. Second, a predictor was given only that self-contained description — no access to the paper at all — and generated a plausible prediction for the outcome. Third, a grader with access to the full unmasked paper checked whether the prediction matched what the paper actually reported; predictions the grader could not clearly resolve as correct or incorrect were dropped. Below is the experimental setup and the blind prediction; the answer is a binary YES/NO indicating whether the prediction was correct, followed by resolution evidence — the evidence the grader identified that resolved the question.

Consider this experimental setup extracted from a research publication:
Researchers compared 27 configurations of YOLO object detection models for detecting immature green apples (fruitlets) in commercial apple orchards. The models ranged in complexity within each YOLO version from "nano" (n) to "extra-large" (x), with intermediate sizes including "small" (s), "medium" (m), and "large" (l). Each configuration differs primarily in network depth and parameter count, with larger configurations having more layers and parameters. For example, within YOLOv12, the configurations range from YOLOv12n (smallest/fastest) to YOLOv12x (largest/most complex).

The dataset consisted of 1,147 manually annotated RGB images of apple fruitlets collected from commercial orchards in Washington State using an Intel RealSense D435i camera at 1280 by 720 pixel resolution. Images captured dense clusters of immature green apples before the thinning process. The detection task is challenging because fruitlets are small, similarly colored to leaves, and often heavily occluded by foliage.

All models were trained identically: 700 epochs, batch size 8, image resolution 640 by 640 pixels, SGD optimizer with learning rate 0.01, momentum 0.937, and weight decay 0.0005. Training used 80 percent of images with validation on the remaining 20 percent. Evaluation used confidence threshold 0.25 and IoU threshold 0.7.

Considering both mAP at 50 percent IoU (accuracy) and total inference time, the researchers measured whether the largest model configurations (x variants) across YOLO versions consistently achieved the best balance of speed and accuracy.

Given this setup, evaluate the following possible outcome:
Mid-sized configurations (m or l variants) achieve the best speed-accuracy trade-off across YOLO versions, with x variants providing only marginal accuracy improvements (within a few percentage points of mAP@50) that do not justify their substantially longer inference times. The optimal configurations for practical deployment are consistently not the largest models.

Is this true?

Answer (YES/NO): NO